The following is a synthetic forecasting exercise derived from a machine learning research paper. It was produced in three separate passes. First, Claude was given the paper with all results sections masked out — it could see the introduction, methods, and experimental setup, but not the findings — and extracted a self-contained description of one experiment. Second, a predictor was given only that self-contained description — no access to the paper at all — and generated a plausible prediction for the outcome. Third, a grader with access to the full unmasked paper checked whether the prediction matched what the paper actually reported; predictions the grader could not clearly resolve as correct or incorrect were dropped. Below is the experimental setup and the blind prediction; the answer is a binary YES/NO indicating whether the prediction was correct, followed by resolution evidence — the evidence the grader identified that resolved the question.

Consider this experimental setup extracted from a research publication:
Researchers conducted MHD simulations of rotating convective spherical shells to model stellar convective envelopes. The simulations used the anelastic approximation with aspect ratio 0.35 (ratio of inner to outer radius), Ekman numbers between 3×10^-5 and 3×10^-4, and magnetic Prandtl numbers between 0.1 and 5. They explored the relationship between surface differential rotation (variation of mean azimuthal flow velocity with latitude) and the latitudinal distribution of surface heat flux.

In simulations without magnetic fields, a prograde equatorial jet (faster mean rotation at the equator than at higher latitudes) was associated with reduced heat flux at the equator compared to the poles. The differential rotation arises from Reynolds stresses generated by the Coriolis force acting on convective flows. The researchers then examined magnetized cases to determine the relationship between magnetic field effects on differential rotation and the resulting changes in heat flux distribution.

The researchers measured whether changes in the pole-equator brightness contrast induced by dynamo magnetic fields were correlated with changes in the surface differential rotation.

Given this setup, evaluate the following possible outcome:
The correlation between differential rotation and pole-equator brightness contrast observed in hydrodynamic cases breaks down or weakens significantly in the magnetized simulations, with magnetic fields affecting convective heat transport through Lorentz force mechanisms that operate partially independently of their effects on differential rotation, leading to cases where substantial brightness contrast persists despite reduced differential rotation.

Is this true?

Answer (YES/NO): NO